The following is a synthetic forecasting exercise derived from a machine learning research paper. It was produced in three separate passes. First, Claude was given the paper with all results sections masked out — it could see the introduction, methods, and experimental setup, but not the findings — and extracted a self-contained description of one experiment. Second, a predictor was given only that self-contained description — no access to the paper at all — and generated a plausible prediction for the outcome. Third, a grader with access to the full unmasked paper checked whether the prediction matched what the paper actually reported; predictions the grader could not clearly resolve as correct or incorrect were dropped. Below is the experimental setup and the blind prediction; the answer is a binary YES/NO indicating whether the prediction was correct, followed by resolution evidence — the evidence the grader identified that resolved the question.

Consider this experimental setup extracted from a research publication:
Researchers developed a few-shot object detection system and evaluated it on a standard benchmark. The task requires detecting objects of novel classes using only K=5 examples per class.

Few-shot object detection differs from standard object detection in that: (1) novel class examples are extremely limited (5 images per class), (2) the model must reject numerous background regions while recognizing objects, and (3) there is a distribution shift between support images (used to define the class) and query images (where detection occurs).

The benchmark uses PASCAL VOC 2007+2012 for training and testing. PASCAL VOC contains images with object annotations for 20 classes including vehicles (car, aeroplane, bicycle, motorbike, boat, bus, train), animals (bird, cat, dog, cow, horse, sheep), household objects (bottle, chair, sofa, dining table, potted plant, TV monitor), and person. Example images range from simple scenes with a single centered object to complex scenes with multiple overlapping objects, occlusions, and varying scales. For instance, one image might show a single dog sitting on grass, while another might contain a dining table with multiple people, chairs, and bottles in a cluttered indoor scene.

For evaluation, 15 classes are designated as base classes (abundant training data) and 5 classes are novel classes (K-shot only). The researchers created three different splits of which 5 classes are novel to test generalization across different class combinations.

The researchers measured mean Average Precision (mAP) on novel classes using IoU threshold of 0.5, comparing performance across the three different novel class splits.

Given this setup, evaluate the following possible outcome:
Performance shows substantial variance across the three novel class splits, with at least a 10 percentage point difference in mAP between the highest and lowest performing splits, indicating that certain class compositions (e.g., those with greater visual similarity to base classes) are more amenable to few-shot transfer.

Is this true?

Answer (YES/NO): YES